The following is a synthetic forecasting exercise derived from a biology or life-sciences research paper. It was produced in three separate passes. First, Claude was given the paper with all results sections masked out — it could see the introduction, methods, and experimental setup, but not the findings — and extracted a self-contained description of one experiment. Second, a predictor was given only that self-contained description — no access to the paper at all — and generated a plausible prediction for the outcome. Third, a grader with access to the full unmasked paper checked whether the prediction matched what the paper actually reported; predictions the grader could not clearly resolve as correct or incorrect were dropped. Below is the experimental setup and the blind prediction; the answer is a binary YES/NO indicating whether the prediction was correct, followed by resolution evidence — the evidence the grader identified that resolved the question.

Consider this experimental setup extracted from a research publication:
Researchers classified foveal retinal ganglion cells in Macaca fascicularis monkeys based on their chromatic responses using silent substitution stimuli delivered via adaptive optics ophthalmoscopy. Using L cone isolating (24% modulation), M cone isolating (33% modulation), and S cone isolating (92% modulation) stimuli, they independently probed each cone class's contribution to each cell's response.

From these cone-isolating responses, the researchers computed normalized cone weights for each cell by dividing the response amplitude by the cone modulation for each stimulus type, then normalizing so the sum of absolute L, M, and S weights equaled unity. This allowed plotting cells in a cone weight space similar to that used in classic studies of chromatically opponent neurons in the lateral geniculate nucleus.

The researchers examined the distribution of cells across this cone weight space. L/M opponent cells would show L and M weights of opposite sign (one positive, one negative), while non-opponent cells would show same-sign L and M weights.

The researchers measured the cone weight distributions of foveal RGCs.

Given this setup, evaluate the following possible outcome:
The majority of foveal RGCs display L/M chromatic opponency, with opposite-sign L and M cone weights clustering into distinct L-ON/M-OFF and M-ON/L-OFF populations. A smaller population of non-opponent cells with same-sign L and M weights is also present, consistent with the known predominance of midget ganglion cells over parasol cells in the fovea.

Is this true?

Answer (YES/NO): NO